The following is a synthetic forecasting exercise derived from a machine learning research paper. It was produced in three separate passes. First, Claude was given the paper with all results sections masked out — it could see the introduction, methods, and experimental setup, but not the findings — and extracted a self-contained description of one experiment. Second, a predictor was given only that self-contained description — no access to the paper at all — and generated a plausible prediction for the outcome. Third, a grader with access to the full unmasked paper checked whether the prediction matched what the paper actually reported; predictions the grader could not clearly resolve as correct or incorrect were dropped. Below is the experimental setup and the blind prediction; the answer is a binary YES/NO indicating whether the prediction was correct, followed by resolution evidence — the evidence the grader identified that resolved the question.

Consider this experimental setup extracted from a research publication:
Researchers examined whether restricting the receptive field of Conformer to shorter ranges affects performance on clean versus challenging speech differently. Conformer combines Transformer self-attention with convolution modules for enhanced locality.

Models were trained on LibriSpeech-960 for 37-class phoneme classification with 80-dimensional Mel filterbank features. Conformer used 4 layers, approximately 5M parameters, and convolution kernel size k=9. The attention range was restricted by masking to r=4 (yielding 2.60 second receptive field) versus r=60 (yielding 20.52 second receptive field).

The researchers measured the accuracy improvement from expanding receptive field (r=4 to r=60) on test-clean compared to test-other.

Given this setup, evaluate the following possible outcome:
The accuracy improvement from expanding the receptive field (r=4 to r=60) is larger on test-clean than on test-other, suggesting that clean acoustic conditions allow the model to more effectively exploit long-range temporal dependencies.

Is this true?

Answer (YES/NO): NO